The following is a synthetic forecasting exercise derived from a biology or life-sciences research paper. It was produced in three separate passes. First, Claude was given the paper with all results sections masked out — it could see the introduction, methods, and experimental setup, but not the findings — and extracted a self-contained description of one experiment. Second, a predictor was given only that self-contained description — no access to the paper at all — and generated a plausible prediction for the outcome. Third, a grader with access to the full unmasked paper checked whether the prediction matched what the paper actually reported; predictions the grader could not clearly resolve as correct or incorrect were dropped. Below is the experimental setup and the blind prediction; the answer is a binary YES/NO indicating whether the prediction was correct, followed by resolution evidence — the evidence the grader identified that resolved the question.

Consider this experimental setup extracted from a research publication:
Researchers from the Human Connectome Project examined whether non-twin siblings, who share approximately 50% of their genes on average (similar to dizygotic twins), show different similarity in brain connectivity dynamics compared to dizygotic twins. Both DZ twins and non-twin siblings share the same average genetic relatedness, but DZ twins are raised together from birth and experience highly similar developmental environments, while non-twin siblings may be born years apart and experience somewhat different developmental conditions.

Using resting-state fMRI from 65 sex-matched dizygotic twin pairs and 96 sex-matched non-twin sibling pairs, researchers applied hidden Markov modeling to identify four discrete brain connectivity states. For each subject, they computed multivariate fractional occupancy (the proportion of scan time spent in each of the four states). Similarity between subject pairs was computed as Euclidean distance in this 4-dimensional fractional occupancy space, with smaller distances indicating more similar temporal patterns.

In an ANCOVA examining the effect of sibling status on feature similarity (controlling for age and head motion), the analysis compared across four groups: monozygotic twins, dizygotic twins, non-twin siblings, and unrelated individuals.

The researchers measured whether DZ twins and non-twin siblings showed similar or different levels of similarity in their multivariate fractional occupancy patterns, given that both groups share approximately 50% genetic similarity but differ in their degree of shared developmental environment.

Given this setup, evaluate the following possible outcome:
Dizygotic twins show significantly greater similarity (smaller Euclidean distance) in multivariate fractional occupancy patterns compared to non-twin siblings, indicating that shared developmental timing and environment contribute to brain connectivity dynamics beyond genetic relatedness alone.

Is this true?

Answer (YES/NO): NO